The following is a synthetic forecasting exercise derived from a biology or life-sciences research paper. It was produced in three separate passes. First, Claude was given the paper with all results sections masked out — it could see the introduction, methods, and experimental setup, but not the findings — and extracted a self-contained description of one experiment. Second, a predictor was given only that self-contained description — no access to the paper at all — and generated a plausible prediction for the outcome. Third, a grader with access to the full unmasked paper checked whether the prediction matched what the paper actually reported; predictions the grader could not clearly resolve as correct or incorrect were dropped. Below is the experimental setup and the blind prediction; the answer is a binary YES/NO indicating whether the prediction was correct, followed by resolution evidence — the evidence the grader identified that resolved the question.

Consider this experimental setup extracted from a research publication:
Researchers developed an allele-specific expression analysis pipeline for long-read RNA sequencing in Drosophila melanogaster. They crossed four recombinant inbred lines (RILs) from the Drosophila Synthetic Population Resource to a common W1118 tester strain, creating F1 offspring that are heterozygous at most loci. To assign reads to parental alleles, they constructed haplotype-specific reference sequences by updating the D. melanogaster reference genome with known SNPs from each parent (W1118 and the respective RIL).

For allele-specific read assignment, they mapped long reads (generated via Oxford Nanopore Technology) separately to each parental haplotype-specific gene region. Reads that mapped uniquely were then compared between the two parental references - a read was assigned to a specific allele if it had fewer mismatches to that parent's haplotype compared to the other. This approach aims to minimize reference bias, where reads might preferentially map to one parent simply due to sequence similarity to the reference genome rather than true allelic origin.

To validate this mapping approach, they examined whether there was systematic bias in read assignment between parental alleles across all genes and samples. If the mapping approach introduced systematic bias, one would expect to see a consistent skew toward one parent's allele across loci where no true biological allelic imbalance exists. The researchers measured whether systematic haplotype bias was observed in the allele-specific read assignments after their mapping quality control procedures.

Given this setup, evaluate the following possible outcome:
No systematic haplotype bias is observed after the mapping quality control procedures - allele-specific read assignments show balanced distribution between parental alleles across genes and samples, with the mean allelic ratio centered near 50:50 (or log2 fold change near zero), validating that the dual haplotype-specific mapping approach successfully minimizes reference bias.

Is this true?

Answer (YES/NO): YES